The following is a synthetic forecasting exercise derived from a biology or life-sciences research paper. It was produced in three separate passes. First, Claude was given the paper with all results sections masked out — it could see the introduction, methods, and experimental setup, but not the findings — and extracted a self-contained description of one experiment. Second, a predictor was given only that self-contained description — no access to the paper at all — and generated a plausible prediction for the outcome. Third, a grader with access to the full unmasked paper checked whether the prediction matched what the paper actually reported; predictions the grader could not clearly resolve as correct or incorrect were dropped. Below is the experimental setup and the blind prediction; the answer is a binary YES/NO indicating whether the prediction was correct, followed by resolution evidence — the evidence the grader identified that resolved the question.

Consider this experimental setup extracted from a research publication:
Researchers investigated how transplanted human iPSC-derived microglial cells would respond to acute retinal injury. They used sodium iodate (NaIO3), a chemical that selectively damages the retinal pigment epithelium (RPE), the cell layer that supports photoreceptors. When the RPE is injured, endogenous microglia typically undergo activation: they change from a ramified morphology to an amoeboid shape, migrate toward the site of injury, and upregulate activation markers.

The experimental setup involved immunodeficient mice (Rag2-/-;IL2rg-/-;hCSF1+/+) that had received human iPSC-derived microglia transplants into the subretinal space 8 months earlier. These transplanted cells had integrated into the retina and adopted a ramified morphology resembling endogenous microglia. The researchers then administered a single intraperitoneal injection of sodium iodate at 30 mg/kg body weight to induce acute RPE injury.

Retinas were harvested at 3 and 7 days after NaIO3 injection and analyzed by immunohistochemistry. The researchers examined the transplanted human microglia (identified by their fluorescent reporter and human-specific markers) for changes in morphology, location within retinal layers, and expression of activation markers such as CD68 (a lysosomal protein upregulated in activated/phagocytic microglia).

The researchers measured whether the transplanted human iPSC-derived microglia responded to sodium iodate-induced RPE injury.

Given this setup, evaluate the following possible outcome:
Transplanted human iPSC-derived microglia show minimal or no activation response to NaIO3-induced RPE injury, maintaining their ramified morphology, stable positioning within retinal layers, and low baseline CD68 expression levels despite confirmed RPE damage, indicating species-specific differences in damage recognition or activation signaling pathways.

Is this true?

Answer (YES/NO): NO